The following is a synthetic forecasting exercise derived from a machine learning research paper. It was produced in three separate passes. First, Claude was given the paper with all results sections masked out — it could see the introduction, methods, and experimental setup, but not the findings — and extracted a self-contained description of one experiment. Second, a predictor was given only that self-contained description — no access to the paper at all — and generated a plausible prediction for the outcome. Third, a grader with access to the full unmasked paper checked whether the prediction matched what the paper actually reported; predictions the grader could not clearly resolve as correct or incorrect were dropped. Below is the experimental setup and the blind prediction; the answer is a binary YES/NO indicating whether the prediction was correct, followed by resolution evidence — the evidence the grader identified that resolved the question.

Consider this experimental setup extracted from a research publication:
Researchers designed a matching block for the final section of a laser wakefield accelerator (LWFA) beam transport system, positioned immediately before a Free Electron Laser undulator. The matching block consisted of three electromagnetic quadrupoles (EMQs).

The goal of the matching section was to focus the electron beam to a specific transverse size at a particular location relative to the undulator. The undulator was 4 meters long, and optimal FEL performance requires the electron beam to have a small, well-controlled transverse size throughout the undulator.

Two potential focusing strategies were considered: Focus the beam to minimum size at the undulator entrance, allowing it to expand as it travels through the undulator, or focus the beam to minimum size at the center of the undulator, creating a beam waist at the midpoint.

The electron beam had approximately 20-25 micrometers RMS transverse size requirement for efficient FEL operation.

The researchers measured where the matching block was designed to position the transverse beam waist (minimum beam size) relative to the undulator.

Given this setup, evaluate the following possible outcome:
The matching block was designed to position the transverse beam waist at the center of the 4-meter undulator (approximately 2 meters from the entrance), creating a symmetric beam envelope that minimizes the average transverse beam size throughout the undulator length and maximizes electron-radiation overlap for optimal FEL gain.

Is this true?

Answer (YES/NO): YES